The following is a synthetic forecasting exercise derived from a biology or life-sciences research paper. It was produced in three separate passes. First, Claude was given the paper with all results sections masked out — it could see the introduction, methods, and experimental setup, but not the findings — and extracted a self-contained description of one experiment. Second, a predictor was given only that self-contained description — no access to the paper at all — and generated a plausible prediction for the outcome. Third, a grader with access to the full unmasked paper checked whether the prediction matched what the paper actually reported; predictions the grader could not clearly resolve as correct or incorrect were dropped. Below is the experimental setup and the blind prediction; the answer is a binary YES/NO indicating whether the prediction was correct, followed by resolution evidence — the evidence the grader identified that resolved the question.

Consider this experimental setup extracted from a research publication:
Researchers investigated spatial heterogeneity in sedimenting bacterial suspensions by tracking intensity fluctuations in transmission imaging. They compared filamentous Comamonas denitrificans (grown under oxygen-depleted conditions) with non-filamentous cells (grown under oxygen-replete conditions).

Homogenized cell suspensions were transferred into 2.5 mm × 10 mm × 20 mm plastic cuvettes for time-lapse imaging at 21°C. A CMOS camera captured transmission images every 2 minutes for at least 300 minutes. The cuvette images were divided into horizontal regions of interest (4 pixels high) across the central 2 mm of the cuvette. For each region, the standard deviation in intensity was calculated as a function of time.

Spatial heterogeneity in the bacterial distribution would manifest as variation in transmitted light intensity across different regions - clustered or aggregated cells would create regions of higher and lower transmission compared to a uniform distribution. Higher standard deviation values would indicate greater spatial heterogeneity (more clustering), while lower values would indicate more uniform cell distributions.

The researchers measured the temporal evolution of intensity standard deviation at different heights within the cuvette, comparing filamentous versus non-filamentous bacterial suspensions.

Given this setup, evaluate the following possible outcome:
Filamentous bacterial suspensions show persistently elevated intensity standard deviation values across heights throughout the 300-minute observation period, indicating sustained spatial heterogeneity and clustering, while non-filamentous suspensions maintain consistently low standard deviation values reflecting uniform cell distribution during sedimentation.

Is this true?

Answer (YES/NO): NO